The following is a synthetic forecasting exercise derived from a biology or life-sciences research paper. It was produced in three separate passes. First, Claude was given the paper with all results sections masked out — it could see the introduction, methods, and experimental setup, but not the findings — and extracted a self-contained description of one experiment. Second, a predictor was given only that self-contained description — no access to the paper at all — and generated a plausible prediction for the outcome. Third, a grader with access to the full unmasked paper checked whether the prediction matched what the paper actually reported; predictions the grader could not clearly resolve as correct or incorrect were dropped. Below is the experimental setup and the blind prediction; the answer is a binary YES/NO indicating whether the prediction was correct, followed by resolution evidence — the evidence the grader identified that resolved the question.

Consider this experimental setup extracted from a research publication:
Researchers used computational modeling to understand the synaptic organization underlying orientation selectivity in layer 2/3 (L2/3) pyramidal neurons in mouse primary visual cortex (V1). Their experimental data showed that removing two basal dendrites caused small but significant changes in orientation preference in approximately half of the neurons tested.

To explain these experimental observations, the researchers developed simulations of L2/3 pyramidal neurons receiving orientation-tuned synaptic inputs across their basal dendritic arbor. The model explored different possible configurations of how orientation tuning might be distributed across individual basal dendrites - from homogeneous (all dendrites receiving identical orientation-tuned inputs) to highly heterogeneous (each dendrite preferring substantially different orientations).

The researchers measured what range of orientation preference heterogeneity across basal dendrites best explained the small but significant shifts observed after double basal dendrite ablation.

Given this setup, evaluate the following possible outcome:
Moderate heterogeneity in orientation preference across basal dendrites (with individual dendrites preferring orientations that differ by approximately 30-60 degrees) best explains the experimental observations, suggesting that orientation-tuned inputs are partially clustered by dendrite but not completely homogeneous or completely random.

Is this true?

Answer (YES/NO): NO